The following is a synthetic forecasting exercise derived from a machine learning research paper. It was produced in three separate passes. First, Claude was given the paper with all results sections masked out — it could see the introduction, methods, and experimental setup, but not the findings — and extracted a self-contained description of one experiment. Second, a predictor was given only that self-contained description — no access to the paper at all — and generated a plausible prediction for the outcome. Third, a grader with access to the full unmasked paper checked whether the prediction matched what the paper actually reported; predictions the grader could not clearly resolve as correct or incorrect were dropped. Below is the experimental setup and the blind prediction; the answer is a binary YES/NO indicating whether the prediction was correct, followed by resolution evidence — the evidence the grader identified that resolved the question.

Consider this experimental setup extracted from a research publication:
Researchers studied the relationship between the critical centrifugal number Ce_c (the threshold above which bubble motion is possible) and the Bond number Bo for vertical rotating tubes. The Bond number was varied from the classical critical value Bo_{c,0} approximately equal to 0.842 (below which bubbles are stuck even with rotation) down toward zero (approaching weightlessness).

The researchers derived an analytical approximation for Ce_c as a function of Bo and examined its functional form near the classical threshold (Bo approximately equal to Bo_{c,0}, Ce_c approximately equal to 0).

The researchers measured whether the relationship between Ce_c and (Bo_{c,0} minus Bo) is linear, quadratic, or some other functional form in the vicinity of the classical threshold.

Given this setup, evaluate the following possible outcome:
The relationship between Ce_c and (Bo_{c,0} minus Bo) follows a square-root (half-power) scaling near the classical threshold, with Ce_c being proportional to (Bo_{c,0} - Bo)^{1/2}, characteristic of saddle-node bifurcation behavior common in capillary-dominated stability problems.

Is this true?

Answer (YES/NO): NO